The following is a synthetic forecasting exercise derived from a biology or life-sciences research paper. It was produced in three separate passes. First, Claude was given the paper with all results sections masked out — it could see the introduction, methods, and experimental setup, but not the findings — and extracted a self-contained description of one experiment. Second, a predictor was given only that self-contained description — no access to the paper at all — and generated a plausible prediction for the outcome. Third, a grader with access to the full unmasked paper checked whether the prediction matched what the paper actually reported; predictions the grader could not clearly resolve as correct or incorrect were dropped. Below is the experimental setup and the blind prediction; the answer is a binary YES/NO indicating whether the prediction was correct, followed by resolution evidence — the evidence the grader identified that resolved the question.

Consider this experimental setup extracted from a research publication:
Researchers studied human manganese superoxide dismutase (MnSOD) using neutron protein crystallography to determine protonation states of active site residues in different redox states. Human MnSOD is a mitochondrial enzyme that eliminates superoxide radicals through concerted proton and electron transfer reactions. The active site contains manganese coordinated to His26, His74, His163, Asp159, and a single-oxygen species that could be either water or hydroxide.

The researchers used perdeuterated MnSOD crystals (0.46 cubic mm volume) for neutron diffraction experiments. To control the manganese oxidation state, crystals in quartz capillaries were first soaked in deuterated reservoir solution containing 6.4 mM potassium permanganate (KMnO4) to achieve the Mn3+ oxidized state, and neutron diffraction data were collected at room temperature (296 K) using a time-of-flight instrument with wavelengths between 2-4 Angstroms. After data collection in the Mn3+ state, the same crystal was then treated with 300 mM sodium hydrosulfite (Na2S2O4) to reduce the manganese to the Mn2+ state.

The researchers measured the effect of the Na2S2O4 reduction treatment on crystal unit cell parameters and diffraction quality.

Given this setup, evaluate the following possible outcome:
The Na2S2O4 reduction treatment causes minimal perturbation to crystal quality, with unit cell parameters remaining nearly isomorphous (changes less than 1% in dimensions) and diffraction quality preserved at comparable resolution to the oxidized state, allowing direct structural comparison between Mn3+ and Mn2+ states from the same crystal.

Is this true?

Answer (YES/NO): NO